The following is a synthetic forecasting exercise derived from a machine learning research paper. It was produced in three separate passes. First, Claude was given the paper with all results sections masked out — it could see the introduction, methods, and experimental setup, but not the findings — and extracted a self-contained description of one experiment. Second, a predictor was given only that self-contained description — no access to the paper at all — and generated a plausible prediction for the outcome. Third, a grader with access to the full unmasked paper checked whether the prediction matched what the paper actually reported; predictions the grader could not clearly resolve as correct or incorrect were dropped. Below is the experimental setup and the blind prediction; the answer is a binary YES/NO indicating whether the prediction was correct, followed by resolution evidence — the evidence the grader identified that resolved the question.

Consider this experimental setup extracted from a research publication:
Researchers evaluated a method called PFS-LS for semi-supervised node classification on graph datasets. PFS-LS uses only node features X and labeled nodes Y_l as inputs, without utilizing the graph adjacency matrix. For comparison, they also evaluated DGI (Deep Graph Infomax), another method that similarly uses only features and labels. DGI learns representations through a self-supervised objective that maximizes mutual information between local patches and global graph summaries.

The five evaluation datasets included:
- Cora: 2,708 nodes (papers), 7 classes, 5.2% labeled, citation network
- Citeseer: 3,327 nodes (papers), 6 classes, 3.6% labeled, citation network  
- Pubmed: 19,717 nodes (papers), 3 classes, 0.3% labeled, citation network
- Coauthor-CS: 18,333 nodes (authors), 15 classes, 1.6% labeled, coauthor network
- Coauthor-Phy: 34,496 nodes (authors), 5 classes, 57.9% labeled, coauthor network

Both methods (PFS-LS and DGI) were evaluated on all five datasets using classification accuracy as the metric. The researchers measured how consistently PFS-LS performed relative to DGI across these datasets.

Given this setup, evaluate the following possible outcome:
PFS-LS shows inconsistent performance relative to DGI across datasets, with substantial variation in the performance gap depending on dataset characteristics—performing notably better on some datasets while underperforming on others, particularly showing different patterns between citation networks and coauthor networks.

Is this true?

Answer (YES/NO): NO